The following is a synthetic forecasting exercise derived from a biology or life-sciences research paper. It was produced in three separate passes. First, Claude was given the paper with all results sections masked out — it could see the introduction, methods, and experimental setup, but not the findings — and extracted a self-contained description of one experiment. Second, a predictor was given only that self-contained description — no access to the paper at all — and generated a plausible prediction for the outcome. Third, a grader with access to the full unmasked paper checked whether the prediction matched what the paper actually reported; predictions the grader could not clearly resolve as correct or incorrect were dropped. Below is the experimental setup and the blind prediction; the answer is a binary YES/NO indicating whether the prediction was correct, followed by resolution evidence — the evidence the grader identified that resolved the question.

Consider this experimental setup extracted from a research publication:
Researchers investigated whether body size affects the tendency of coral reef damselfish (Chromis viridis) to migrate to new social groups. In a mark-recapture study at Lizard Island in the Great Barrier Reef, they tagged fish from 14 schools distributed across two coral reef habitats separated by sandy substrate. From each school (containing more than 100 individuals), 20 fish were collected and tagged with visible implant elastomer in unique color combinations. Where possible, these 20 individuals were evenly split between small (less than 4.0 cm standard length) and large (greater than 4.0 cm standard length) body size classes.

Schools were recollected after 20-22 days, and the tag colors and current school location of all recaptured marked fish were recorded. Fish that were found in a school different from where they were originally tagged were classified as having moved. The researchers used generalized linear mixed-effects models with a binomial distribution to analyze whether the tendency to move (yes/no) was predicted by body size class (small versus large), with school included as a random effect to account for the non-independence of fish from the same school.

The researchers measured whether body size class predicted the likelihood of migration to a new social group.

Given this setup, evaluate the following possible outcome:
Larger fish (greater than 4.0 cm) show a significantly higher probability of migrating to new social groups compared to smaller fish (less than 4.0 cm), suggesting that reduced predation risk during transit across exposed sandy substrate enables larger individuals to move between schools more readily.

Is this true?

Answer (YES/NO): NO